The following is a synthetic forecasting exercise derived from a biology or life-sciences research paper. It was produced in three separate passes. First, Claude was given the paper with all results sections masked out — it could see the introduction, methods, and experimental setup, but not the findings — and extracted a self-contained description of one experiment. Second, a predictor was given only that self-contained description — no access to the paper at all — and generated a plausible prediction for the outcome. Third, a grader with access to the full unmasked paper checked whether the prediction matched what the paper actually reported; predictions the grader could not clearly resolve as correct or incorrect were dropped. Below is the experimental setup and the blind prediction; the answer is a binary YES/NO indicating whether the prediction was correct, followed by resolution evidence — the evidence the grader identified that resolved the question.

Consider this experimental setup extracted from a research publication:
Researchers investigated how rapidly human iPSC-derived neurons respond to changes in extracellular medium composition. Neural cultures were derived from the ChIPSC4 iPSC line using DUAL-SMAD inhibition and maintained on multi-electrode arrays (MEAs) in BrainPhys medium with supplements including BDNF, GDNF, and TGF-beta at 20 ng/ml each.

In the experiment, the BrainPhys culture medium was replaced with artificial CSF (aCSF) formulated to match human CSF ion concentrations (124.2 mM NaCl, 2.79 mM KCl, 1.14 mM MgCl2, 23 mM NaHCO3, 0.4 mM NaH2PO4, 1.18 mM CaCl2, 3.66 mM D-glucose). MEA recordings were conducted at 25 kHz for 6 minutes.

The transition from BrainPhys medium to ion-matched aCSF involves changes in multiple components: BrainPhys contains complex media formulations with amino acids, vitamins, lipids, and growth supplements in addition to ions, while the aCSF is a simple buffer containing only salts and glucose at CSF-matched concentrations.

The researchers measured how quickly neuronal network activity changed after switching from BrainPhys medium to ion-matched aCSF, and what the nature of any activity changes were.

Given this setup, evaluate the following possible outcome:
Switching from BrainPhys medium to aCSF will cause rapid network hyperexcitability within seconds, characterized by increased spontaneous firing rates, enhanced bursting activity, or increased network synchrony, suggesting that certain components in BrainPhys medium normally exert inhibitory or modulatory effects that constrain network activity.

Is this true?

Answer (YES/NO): NO